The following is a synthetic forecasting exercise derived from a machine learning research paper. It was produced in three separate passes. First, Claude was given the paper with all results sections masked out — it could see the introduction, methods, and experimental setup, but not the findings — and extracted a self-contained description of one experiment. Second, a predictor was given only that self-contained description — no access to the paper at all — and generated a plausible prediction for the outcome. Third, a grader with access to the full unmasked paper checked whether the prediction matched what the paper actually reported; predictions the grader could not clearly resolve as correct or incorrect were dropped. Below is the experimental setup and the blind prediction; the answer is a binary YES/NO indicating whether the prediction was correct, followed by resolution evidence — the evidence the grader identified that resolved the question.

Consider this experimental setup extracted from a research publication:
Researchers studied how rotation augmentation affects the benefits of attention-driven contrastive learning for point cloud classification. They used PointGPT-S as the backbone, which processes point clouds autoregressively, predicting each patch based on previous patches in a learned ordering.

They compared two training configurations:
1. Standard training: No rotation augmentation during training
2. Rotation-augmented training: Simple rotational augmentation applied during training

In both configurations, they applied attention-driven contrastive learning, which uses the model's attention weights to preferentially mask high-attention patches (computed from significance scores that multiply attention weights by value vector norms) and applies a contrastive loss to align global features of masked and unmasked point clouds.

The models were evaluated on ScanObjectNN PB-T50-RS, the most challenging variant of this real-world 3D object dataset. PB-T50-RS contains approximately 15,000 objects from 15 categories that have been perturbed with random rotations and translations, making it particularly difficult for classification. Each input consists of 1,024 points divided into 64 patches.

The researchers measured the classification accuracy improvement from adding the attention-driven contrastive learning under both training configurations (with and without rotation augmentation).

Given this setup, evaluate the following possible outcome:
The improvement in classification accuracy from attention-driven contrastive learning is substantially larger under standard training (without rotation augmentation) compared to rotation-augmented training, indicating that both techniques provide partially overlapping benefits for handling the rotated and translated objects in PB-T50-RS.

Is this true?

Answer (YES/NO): NO